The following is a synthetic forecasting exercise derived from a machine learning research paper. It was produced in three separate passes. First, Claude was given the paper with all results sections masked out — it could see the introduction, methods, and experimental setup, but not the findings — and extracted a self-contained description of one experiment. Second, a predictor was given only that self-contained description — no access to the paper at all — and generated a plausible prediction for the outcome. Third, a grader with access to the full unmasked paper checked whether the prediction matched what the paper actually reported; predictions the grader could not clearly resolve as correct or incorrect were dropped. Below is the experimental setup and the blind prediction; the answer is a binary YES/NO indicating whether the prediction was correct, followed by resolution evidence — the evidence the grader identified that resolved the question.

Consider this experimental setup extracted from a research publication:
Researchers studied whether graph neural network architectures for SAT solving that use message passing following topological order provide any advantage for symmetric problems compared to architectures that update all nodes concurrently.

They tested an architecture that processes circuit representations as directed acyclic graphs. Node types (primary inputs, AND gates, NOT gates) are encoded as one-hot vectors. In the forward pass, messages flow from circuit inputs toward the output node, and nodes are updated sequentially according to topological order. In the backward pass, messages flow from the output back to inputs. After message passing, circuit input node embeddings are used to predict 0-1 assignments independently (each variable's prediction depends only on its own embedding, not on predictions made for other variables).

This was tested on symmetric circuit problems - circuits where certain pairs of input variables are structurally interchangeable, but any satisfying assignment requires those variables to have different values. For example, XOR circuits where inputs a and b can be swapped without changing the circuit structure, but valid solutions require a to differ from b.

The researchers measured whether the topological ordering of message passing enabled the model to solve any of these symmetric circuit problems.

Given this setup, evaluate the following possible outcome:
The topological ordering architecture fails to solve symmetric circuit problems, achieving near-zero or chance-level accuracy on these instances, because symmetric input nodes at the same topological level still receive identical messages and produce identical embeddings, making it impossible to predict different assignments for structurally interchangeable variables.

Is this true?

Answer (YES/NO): YES